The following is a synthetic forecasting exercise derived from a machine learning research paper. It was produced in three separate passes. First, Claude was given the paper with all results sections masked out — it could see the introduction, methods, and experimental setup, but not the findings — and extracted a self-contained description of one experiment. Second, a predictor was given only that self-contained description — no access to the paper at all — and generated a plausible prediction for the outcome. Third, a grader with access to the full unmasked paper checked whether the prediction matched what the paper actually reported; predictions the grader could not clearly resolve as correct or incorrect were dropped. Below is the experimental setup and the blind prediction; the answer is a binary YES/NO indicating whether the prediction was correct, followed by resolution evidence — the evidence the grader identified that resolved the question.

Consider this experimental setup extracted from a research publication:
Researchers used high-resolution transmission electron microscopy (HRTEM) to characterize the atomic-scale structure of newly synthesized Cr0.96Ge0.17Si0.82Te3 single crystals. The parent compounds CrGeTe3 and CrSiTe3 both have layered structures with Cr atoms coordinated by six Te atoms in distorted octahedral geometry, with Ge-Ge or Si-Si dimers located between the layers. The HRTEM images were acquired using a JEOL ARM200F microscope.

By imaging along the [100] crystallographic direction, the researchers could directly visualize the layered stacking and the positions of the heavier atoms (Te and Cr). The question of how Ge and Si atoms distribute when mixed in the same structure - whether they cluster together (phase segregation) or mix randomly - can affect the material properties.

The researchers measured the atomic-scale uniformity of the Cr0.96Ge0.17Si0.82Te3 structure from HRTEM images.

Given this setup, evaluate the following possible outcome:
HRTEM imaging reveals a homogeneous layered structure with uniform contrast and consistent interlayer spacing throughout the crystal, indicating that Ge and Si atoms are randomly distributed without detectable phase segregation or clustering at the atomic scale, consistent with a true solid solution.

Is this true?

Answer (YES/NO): YES